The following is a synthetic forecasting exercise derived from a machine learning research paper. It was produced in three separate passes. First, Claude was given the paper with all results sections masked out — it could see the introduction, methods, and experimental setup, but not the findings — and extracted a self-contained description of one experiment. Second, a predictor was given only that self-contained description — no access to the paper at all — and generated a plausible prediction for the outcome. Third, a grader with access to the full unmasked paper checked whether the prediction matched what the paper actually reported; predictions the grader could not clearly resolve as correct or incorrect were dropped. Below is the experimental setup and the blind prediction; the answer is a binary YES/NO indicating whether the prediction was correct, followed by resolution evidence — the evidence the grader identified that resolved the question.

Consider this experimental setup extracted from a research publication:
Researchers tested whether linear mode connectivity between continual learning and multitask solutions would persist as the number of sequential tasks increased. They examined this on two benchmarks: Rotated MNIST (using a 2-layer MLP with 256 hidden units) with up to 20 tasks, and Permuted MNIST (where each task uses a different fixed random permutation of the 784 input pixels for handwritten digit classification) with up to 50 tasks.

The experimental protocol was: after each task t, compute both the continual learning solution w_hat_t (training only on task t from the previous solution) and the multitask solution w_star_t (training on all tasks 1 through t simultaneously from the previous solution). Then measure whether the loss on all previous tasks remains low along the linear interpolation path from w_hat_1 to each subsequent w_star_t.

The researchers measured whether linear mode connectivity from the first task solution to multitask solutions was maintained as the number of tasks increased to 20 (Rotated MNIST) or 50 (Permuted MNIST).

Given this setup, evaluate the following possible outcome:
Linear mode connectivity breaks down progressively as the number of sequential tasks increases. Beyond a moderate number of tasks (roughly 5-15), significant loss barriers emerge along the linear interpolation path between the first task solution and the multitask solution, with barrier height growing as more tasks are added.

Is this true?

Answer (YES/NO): NO